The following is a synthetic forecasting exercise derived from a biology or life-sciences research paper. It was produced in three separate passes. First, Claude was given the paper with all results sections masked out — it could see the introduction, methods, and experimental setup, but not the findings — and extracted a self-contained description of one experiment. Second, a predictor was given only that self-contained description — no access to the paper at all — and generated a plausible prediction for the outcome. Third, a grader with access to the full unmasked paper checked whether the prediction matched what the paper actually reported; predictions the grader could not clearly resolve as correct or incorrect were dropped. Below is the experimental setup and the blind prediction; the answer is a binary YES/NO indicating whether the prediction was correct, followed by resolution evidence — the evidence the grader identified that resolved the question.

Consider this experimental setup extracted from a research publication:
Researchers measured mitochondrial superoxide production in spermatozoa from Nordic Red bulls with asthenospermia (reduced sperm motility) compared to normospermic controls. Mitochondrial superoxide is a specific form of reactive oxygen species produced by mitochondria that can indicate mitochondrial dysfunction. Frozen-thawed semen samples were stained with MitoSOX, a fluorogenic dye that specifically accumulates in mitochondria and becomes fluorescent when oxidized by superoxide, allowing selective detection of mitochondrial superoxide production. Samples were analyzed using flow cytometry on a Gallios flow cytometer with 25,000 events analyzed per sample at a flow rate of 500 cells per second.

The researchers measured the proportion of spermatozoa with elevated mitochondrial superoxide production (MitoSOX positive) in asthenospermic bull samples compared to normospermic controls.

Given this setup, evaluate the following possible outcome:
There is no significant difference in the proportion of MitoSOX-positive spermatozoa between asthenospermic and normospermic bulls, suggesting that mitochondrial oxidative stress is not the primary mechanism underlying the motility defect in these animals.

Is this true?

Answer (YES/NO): NO